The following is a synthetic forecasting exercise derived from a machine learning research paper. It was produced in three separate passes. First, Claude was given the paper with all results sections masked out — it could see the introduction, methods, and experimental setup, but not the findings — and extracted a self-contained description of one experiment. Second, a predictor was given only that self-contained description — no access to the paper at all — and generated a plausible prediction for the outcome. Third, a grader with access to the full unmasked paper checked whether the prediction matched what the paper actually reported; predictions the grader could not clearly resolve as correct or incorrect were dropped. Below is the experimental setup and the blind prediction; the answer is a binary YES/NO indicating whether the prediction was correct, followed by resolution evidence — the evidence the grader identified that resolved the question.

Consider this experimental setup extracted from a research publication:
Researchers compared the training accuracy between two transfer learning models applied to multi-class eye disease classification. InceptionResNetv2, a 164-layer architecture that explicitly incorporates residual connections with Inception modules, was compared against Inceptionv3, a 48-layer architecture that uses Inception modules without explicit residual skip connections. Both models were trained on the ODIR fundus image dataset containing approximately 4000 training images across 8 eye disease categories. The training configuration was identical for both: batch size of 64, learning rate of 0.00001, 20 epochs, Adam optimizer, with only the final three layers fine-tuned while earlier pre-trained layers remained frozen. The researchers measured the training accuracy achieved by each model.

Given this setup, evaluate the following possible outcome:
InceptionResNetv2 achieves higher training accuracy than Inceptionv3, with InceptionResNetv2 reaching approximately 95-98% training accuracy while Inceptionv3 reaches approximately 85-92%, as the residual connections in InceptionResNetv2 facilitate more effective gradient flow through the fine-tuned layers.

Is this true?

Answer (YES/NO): NO